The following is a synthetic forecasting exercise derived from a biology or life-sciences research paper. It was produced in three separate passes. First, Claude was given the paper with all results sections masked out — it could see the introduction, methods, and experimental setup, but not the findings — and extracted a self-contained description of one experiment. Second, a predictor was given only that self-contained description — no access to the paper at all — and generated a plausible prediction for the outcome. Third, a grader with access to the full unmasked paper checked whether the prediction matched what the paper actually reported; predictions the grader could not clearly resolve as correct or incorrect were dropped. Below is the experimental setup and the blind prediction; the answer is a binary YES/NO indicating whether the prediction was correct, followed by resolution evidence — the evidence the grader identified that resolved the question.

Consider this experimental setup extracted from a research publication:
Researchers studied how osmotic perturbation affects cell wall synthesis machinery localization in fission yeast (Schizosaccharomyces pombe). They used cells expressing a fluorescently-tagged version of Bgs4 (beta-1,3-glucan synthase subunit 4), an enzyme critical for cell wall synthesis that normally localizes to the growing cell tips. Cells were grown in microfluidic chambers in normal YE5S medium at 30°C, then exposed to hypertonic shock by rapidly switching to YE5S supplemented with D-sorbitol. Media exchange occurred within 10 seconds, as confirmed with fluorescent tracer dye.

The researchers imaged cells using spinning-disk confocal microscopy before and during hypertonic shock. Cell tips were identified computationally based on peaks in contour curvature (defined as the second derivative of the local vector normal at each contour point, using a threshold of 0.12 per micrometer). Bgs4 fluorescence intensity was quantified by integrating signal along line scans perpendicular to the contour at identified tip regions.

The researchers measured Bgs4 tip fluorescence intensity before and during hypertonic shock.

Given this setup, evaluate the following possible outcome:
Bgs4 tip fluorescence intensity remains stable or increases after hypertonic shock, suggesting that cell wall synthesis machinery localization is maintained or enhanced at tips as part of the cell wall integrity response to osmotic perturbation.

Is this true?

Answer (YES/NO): NO